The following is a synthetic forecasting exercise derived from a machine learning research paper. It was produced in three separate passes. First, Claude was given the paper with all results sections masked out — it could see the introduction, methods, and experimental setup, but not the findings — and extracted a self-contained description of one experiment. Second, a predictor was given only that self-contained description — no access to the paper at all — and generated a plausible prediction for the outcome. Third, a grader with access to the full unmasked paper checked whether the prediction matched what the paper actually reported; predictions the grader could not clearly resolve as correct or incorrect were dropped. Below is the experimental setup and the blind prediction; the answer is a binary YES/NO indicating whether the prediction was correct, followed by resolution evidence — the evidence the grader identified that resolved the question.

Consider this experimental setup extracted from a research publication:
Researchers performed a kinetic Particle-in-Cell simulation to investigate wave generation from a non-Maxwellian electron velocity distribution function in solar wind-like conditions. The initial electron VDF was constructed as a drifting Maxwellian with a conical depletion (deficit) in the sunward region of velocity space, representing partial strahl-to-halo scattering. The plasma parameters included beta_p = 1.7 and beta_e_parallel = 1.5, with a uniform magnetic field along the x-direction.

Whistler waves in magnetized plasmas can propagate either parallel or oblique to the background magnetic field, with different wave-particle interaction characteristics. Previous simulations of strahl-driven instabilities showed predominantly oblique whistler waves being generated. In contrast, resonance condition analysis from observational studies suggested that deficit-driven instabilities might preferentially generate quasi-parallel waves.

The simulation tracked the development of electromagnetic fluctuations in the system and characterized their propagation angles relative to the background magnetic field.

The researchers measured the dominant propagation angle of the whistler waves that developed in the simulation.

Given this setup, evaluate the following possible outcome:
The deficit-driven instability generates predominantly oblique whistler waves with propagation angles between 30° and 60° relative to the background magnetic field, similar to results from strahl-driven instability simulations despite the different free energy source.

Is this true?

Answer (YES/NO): NO